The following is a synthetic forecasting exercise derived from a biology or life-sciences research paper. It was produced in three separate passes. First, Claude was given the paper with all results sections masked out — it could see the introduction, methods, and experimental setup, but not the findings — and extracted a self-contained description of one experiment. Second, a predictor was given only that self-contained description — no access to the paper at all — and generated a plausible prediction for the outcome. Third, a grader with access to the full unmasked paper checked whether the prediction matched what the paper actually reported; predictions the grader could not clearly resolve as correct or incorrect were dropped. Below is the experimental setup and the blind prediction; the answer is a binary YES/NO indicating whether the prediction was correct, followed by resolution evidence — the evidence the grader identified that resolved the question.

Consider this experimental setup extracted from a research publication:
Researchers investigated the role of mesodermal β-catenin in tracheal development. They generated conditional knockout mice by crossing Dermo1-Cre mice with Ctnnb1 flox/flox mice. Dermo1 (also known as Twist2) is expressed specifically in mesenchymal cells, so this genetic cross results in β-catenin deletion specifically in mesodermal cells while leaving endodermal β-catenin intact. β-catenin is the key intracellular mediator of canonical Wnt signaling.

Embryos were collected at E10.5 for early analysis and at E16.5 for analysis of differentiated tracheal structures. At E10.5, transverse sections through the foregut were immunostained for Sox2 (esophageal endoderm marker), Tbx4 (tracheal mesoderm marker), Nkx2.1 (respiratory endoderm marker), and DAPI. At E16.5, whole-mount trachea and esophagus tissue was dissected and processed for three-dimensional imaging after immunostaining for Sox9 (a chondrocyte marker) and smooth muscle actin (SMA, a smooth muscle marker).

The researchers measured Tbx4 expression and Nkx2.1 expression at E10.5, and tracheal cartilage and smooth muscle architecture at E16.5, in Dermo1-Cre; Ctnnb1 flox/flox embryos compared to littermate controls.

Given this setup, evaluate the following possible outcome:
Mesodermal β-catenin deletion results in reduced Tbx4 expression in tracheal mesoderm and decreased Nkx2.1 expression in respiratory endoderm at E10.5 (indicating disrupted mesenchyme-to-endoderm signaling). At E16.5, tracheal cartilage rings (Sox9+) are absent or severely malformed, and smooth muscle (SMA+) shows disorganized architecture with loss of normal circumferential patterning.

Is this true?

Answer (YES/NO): NO